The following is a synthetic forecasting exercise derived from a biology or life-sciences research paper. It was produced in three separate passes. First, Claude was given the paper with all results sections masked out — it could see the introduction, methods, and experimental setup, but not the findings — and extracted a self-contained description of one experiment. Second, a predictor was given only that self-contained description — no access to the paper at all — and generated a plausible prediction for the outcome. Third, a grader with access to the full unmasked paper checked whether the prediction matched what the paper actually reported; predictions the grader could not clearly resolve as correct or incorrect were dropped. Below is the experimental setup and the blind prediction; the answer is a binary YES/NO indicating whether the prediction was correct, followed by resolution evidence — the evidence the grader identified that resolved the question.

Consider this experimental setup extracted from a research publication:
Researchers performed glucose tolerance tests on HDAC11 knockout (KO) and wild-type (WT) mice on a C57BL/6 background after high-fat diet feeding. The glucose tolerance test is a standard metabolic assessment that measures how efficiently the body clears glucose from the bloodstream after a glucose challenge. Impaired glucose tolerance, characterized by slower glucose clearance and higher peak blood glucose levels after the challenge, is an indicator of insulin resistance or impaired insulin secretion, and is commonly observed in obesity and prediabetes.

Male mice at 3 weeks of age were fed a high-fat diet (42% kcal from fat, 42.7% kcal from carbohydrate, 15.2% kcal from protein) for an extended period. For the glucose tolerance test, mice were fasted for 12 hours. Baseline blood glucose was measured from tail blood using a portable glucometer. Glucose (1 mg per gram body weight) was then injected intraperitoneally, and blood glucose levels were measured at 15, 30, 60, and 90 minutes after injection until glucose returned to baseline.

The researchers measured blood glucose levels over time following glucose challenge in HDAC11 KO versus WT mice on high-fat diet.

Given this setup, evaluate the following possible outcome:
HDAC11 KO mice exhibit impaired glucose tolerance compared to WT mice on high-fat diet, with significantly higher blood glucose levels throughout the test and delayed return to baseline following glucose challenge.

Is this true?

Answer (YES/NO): NO